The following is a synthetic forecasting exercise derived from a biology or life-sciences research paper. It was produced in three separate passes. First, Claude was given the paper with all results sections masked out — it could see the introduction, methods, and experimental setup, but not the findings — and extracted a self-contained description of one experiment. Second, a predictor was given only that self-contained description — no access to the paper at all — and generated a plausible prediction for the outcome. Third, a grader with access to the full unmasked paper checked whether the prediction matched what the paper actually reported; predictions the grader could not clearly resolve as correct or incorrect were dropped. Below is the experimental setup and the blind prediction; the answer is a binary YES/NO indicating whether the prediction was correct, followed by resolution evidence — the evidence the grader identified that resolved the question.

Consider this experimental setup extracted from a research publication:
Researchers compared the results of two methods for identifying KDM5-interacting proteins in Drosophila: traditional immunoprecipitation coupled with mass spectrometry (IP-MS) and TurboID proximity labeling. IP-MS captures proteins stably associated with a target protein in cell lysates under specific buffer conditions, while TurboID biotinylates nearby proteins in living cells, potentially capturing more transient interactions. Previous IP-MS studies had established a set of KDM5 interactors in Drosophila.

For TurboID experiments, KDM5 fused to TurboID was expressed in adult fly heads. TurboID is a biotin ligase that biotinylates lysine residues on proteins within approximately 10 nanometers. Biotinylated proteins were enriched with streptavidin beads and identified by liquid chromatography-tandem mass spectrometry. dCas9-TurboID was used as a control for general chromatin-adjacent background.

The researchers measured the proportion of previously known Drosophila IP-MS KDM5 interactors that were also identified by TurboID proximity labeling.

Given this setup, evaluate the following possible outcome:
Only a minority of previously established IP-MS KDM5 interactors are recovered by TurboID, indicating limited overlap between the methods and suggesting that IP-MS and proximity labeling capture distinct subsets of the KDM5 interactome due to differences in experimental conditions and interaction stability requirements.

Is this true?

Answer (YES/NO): NO